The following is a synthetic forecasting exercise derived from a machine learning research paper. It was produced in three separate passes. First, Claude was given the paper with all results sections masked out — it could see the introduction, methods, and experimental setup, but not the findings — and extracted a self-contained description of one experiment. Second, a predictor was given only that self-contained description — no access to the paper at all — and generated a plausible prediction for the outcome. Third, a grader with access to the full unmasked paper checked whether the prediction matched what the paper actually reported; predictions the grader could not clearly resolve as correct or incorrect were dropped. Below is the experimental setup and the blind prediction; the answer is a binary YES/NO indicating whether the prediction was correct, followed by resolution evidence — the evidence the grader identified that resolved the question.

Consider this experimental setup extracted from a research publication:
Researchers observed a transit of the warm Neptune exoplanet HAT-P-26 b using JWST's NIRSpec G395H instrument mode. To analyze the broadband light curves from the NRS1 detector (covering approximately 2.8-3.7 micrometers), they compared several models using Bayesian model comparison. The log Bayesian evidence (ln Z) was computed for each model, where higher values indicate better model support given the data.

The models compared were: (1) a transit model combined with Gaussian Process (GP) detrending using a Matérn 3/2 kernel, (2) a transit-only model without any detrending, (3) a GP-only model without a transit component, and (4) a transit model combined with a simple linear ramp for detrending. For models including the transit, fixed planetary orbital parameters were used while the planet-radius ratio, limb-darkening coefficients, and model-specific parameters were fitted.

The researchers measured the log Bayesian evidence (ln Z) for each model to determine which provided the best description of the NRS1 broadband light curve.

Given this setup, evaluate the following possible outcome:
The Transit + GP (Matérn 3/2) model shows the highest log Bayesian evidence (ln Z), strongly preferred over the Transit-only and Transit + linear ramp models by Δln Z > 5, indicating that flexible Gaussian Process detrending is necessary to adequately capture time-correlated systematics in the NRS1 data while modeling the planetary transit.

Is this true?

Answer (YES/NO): YES